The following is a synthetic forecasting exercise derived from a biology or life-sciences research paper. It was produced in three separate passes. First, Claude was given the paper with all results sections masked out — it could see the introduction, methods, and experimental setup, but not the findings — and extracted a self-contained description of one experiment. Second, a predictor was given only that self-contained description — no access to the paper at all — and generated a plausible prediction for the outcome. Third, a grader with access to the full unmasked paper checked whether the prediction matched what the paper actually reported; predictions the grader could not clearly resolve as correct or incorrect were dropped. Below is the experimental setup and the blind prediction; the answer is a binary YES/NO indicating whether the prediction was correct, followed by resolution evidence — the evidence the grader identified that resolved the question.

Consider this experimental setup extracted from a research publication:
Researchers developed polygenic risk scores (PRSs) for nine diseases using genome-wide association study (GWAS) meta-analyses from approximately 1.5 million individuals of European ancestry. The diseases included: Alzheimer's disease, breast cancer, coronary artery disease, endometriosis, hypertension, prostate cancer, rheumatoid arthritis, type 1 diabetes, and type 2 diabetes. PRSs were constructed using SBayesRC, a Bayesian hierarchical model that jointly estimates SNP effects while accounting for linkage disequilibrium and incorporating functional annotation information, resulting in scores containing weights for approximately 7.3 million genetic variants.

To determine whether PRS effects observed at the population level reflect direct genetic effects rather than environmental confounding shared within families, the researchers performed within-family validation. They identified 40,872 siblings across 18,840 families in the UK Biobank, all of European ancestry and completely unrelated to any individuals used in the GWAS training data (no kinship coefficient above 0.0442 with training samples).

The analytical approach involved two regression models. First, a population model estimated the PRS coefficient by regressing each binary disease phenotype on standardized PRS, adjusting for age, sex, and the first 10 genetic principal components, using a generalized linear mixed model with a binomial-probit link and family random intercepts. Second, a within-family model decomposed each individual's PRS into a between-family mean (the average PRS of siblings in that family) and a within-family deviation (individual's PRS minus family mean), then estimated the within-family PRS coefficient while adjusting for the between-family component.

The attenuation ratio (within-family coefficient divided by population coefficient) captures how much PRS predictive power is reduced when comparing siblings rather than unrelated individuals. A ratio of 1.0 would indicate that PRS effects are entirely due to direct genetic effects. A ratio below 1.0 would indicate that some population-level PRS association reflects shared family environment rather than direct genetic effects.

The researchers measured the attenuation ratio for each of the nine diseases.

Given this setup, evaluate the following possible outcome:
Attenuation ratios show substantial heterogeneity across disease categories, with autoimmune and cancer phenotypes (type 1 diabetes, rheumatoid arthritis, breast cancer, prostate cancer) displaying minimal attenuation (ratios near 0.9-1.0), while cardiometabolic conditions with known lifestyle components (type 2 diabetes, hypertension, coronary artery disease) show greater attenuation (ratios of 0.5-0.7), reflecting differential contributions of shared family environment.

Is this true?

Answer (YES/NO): NO